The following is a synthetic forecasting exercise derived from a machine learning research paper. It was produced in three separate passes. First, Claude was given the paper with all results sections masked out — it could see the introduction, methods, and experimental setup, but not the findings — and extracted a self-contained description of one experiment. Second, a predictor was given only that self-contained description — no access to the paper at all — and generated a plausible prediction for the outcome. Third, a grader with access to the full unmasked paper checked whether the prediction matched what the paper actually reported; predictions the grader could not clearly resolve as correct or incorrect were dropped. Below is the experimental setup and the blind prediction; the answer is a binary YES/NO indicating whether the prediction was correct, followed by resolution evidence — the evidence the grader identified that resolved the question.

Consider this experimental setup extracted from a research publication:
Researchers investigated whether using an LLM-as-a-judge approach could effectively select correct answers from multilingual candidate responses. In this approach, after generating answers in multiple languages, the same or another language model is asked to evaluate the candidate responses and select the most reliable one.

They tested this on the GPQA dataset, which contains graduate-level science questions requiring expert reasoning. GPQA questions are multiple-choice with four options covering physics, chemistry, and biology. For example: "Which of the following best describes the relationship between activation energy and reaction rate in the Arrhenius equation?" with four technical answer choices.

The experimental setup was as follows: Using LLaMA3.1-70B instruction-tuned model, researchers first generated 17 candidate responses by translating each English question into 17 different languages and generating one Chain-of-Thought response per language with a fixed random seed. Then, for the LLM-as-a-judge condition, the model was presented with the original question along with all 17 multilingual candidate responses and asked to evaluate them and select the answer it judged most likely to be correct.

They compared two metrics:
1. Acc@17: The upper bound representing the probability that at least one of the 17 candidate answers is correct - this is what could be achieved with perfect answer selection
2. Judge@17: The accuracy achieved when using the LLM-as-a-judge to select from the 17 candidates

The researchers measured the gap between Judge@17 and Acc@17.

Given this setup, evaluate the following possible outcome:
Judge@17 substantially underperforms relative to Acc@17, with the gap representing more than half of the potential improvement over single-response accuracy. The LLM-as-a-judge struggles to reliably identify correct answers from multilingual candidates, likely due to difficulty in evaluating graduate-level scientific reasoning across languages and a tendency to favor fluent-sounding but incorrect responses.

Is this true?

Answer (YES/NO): YES